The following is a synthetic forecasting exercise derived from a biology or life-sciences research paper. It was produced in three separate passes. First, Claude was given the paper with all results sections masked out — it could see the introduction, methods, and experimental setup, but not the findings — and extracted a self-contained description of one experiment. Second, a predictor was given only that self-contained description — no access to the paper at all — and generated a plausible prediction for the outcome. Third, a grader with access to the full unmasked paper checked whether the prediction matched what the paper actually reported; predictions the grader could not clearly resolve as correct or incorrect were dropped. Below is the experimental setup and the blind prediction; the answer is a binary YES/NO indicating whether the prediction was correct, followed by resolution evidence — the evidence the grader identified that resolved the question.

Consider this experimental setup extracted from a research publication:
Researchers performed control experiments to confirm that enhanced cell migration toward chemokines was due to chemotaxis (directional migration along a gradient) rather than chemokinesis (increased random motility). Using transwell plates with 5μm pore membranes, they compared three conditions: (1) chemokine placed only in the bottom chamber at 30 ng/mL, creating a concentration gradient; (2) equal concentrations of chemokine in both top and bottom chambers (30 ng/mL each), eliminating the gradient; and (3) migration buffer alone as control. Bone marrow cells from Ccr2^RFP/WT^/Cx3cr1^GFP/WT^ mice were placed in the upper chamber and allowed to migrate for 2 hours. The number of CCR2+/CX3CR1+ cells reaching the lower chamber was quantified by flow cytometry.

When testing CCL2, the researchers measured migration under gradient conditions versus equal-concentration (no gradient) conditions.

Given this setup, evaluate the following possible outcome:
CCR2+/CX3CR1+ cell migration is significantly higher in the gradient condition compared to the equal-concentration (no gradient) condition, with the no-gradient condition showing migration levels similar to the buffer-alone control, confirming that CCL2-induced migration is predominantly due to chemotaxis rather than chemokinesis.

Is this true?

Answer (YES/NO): YES